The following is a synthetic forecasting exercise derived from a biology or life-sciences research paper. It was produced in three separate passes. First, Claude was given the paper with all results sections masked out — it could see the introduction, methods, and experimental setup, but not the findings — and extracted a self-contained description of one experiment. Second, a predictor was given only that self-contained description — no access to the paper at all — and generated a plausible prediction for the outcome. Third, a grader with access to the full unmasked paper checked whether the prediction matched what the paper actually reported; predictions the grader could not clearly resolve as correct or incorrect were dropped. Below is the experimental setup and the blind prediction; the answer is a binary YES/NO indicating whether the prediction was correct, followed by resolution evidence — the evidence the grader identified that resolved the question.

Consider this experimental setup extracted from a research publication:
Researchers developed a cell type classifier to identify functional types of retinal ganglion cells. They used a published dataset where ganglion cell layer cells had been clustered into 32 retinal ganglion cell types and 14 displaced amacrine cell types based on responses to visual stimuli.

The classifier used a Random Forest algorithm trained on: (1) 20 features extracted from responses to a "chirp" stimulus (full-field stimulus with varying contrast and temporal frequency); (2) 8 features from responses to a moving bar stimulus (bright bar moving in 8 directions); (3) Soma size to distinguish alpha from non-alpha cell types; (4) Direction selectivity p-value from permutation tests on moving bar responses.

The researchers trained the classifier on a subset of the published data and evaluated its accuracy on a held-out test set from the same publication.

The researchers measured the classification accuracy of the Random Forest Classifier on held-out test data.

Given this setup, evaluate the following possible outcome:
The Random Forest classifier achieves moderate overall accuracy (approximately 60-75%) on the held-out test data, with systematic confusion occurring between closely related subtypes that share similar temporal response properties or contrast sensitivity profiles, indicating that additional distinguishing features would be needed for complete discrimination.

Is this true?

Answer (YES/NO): NO